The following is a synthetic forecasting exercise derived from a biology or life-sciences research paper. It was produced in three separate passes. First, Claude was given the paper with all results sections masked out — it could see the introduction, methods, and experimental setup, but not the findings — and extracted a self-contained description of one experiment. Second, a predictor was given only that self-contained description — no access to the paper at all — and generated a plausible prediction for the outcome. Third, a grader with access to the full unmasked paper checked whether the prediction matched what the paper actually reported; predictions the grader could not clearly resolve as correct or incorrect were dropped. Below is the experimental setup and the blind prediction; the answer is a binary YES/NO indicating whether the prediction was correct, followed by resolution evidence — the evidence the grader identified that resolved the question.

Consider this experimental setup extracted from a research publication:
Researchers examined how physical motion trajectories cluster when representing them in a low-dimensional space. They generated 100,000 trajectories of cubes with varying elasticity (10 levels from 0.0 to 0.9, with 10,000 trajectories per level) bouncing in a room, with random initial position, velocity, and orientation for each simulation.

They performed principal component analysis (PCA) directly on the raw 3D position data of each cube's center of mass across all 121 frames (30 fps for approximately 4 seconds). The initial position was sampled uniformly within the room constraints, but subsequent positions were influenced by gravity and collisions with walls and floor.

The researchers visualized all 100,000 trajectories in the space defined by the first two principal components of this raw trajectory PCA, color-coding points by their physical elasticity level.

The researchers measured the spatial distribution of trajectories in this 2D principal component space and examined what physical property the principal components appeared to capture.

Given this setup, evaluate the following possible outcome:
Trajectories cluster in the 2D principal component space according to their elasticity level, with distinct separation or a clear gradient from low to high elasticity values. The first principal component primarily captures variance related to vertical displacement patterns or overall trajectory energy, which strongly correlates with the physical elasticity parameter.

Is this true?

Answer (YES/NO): NO